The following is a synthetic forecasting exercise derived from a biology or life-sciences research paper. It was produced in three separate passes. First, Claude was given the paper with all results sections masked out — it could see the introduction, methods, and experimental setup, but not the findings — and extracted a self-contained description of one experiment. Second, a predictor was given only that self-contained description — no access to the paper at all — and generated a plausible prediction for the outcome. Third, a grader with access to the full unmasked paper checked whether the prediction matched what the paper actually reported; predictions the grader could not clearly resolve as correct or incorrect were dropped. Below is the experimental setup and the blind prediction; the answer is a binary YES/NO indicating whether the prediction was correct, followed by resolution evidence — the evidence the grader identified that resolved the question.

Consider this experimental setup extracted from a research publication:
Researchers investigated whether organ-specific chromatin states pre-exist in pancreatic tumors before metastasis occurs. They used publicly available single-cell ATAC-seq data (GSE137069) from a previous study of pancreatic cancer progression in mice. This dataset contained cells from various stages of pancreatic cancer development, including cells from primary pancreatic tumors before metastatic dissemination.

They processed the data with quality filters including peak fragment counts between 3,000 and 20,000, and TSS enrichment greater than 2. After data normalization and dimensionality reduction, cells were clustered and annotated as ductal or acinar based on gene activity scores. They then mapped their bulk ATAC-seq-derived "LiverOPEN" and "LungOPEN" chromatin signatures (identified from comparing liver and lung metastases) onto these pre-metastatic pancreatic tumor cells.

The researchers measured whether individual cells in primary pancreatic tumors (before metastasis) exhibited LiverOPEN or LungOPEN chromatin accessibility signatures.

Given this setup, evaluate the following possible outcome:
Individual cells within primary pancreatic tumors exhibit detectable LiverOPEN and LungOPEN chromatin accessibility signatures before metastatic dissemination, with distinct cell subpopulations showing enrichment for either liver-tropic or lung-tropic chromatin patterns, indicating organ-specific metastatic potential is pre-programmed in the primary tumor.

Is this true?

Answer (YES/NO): YES